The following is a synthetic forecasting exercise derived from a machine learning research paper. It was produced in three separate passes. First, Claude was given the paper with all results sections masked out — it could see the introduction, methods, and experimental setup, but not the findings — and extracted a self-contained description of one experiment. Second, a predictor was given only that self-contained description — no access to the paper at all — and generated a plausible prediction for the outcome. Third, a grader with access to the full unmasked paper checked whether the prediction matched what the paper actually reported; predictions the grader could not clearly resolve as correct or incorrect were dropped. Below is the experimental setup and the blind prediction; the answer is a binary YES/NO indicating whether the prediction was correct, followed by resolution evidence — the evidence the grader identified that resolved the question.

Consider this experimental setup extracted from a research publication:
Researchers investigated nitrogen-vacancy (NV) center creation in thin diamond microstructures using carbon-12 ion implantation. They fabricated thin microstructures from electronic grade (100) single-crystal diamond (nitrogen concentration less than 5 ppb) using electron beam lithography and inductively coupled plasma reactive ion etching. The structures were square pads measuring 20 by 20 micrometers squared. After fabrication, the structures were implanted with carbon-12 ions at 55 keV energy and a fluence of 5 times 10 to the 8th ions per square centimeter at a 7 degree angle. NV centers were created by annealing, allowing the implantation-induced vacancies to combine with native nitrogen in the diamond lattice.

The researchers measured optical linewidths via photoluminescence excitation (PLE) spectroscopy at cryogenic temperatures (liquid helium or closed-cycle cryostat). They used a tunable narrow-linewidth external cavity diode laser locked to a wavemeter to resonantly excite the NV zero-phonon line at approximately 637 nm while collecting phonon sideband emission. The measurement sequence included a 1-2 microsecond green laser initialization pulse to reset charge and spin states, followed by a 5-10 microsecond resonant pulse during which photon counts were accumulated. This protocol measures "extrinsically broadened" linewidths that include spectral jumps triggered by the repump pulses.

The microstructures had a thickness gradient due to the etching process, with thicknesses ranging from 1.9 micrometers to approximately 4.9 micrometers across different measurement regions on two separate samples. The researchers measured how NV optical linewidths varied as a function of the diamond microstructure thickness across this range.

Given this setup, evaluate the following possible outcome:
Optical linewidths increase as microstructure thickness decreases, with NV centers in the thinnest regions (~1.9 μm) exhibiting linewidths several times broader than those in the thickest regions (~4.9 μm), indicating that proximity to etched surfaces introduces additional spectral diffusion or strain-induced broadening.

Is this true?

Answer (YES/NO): NO